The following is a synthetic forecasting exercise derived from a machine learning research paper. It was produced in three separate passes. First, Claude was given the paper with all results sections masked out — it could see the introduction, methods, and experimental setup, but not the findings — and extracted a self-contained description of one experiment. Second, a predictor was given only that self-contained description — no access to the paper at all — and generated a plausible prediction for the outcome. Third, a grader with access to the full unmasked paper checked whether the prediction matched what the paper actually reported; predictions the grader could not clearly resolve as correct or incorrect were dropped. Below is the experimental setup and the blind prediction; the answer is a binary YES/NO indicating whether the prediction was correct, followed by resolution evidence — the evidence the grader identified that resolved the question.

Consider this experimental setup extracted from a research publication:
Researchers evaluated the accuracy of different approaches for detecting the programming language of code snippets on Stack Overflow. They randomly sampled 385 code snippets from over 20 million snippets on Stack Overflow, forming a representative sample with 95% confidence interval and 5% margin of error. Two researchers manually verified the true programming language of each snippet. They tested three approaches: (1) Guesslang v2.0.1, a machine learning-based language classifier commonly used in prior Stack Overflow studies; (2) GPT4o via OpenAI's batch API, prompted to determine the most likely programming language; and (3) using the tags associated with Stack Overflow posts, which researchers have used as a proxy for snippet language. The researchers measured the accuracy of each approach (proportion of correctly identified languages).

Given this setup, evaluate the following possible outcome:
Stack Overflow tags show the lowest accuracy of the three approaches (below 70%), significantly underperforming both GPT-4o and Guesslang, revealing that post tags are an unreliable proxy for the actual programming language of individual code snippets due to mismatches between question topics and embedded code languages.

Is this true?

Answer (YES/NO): NO